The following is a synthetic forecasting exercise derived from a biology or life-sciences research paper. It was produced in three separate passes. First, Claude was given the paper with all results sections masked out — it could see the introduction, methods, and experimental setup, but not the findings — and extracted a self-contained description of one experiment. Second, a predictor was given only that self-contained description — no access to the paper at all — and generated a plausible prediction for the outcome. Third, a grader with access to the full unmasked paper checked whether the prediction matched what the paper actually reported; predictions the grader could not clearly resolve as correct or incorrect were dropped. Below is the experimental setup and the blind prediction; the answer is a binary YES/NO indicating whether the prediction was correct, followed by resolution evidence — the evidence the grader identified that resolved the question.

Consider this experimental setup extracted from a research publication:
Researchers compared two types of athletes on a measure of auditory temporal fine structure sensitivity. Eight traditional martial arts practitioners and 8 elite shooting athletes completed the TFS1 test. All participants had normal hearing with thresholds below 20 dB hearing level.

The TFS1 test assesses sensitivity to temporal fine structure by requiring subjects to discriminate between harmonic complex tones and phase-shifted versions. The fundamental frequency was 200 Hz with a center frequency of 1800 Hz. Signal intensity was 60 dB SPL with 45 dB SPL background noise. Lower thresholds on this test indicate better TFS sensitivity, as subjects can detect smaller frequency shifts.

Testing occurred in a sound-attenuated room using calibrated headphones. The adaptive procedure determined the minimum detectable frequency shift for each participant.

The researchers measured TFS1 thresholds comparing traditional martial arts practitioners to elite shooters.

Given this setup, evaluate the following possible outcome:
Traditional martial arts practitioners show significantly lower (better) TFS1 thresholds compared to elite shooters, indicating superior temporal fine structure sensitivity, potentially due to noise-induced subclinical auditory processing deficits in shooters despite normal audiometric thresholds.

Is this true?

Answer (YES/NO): NO